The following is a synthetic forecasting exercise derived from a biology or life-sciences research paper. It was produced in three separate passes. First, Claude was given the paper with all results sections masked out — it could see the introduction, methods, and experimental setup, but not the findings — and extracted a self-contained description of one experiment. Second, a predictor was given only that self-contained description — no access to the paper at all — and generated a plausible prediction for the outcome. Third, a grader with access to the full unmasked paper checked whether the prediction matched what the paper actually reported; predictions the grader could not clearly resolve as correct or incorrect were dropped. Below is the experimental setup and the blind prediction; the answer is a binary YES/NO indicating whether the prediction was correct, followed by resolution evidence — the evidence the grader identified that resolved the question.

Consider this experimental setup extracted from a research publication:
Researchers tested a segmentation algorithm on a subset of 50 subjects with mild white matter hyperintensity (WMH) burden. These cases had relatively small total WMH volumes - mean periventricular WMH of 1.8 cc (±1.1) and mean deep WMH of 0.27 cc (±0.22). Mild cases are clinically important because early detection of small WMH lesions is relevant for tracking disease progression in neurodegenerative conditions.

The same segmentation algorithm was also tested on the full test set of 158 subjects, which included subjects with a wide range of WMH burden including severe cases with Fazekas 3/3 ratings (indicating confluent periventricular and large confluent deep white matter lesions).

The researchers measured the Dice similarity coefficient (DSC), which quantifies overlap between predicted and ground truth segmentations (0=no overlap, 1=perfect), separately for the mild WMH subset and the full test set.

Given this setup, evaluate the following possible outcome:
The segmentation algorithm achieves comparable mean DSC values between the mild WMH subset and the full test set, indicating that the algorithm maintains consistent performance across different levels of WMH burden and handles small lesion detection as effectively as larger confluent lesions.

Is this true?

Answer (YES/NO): NO